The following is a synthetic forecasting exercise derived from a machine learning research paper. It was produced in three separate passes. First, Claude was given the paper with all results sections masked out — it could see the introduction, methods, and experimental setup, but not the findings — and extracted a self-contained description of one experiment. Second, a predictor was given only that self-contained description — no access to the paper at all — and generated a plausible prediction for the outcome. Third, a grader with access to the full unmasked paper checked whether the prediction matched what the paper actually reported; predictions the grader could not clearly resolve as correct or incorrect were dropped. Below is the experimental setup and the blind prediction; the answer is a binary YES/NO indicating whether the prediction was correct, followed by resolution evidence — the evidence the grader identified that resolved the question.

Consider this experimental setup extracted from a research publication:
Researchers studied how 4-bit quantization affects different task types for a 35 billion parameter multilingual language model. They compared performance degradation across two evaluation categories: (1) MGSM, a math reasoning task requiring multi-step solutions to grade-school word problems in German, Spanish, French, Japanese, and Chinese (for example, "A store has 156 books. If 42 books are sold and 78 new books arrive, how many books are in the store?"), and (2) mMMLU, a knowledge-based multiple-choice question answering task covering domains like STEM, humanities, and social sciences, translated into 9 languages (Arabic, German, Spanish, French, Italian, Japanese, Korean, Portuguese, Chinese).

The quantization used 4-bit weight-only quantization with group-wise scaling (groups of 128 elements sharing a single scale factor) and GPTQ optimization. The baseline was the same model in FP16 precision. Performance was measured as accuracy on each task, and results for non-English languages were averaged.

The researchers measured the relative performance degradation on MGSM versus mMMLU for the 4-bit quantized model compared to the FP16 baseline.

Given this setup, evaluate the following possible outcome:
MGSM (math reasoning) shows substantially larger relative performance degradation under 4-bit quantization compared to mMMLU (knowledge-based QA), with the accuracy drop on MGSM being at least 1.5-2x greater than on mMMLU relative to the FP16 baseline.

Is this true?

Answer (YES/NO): YES